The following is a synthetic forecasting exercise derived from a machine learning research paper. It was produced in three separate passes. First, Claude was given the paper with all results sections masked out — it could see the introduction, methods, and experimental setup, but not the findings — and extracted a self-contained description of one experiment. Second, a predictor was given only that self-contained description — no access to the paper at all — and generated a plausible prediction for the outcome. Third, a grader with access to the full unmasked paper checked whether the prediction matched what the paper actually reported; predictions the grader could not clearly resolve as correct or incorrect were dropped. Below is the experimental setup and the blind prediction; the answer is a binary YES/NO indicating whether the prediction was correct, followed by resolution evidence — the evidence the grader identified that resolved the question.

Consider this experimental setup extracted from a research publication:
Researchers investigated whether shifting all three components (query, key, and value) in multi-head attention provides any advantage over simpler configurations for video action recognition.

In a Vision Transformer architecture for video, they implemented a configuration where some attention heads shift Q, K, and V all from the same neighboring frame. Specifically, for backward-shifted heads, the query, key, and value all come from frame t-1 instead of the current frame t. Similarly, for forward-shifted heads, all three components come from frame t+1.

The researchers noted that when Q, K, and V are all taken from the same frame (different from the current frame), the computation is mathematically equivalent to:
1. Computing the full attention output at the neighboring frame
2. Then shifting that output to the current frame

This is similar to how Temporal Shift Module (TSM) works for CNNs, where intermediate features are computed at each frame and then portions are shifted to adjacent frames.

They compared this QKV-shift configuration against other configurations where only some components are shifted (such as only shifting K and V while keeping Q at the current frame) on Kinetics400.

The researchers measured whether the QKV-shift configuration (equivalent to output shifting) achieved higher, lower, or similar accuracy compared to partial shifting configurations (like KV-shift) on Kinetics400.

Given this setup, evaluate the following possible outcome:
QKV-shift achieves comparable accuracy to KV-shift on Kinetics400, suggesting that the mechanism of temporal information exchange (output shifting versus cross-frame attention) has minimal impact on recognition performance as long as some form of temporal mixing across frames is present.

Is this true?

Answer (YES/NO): NO